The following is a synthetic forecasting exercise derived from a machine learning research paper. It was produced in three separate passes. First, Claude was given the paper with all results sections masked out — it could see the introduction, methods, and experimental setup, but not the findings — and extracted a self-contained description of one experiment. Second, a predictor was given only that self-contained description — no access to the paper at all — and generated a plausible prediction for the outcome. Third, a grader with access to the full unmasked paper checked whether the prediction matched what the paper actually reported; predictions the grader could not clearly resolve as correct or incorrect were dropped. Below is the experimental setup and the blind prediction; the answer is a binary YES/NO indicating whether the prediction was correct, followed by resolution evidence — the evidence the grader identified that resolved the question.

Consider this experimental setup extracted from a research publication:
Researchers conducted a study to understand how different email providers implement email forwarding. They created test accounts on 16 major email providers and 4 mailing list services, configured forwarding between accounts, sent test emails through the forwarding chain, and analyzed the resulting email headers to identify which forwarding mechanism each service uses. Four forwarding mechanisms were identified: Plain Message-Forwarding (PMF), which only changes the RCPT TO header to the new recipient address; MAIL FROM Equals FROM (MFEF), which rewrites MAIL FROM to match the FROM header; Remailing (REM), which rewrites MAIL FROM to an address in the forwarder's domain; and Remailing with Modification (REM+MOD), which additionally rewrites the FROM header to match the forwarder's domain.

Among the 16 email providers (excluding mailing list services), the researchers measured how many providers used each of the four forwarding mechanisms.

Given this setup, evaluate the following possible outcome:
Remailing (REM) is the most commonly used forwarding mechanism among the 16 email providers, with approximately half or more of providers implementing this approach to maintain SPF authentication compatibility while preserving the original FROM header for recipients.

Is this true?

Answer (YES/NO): NO